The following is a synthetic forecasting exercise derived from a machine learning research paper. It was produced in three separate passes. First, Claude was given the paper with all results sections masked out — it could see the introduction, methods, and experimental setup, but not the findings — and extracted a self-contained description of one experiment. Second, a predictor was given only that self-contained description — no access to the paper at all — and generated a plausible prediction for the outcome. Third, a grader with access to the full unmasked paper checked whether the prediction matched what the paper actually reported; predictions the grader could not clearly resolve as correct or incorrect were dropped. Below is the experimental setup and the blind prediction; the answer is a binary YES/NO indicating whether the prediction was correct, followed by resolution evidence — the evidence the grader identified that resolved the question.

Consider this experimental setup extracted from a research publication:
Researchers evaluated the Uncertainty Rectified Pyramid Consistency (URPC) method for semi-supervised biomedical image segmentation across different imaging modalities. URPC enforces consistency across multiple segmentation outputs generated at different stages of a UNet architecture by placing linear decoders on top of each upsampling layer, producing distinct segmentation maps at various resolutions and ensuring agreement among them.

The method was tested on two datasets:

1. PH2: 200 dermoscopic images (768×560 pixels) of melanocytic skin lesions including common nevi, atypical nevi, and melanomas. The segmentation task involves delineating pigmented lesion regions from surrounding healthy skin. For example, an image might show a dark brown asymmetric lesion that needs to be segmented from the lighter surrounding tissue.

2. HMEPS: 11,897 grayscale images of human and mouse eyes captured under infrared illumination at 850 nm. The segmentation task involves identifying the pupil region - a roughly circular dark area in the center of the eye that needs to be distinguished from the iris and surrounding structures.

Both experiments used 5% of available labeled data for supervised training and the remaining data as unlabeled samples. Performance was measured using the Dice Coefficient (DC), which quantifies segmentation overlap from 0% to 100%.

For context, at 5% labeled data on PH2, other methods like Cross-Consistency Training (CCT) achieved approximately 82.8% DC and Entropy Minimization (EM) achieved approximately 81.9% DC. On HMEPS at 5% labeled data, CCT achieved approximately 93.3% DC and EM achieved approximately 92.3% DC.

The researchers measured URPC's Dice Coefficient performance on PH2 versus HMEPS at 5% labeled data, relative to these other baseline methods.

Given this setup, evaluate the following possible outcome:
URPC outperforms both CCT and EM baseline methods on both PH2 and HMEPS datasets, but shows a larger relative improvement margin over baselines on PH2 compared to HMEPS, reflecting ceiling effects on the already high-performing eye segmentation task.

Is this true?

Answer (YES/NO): NO